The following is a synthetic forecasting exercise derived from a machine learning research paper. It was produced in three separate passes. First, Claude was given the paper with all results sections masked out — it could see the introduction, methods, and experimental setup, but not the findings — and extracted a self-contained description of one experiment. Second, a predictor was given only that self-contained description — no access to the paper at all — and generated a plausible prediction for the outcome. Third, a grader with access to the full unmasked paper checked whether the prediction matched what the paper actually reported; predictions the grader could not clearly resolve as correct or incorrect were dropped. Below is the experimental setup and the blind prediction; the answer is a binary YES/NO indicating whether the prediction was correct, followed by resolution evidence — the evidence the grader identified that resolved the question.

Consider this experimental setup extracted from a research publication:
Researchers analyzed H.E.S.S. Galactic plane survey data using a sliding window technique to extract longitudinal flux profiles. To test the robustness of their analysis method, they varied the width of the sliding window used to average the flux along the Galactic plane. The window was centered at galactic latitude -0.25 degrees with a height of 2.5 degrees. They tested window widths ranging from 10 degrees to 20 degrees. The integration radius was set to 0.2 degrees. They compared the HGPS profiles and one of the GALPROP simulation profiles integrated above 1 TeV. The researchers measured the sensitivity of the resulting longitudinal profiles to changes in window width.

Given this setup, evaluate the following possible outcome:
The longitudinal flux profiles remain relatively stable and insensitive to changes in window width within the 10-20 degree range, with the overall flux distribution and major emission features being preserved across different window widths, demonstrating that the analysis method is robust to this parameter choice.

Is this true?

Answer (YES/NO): YES